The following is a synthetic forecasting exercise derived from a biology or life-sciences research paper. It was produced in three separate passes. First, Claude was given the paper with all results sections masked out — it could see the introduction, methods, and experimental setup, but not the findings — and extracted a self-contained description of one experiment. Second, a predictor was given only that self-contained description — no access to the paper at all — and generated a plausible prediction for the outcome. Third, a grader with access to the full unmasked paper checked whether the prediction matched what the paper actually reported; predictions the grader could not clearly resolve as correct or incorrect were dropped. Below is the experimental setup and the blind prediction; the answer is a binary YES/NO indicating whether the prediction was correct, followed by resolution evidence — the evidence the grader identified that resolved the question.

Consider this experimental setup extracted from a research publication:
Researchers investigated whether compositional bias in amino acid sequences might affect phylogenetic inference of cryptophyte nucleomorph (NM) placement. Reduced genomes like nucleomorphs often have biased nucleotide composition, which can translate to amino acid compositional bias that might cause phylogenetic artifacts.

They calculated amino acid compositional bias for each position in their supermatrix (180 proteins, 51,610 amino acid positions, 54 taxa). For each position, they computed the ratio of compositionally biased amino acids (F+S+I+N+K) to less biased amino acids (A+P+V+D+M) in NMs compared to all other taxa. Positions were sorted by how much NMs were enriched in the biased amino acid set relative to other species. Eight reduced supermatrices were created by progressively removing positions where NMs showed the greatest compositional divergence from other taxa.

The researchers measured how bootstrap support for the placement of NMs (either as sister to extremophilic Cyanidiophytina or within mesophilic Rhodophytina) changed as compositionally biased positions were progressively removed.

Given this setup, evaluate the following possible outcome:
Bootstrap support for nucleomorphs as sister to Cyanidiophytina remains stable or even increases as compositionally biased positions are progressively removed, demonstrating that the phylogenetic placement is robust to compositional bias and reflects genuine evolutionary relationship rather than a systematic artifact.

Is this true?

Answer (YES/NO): YES